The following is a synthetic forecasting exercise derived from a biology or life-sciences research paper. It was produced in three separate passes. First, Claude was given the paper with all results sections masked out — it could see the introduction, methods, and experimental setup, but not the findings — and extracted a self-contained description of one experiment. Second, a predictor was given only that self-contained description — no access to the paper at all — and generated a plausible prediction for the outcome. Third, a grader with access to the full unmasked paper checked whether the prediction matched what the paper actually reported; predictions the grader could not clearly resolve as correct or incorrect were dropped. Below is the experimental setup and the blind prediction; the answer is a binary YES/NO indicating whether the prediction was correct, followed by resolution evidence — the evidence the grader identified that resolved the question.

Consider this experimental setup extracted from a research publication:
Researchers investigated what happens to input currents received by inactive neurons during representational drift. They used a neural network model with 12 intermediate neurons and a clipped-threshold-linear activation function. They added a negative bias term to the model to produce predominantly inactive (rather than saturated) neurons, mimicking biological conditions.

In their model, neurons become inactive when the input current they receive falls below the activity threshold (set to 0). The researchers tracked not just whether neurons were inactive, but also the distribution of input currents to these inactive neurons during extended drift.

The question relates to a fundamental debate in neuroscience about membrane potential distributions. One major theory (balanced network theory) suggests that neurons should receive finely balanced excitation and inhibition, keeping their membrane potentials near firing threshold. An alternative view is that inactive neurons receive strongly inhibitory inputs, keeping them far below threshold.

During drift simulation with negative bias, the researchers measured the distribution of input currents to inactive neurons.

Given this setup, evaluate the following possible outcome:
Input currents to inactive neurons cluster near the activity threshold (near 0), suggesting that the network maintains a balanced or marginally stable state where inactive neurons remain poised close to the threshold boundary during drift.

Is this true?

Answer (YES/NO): NO